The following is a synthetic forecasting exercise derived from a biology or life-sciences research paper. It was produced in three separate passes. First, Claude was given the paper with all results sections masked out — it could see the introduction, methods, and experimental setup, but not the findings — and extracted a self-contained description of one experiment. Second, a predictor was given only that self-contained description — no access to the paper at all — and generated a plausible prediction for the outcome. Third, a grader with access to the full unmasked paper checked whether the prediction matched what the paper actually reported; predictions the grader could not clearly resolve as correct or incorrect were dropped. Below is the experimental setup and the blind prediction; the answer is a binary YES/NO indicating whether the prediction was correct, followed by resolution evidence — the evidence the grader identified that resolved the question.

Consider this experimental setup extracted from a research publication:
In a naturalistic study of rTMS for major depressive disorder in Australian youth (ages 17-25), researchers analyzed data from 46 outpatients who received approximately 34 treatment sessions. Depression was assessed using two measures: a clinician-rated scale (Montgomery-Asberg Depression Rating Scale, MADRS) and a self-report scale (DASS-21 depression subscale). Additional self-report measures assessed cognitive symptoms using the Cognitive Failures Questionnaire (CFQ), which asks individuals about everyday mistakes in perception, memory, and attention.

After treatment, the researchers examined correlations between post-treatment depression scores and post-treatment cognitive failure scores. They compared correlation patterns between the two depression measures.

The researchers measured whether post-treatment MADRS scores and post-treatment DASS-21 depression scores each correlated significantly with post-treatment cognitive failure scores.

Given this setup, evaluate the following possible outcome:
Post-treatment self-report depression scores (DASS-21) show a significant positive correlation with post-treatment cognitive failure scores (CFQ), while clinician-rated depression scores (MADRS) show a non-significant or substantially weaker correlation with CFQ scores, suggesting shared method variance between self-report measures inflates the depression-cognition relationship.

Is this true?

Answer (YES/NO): NO